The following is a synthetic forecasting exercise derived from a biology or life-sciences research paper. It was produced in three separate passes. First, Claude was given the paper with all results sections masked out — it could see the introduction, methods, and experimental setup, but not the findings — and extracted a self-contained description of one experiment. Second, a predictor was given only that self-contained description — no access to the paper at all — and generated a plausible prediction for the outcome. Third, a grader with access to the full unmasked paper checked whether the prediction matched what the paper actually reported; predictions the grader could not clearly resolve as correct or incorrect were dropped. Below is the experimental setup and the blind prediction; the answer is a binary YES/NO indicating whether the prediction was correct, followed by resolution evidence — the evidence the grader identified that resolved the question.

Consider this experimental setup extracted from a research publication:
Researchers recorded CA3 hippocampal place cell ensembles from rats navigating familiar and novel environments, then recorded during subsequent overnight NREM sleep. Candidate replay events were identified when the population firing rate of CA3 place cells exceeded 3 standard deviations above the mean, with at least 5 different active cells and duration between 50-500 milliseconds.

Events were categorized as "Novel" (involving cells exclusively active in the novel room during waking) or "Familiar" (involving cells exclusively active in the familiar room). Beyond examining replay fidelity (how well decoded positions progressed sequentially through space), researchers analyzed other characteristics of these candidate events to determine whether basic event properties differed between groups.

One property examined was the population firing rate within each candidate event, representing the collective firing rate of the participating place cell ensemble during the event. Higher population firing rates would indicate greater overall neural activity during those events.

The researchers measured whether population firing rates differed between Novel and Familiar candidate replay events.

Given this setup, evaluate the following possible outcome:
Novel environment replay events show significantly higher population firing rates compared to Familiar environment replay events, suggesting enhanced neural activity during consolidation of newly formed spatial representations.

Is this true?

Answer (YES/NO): NO